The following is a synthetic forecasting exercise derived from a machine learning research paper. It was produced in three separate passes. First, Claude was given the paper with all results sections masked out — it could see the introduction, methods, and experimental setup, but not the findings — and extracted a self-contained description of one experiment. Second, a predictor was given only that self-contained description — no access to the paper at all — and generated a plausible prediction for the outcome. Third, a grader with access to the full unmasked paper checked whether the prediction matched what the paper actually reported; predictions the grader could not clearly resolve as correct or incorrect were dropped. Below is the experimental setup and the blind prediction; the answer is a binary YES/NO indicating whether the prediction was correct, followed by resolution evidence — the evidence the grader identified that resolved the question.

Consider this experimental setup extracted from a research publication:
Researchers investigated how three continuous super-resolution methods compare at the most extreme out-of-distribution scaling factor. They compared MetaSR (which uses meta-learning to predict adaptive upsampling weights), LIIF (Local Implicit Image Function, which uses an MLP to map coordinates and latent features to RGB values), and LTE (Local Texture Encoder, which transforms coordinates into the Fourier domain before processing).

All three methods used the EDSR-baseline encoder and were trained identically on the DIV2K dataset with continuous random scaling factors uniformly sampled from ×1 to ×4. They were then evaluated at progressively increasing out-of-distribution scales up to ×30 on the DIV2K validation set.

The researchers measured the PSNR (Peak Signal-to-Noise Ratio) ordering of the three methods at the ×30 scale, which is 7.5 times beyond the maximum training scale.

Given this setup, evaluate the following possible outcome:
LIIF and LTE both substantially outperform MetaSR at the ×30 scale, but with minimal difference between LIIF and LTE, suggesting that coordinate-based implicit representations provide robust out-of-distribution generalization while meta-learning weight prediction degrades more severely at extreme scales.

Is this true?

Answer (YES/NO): NO